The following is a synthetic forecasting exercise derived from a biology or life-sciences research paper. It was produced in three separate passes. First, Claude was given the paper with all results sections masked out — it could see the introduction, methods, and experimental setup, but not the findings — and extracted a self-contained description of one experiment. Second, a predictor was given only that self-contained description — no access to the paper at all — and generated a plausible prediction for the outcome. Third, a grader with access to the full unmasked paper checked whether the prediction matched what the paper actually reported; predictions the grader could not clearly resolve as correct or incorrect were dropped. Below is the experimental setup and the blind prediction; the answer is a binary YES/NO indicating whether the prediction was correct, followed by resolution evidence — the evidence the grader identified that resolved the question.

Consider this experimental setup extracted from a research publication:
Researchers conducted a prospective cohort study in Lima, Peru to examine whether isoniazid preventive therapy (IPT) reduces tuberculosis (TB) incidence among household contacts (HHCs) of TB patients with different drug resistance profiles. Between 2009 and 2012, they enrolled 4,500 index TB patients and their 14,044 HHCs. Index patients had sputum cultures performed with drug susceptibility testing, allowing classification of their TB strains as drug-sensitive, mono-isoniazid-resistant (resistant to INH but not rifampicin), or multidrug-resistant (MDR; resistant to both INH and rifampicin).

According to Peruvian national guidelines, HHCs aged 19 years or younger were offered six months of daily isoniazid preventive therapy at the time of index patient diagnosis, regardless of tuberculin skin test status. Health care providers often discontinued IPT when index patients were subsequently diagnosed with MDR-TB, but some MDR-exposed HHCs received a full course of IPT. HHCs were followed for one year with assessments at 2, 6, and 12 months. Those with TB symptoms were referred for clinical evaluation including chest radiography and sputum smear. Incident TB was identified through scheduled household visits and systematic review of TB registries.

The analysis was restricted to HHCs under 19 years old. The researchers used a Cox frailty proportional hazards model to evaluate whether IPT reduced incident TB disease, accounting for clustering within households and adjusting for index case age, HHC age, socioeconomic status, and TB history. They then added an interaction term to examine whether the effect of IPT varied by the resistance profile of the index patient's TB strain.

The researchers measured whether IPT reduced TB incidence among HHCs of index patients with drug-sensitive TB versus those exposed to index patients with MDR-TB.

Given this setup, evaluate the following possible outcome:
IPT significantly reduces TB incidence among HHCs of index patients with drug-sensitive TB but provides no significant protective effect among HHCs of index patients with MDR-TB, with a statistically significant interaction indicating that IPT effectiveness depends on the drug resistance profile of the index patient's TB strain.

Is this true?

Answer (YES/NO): NO